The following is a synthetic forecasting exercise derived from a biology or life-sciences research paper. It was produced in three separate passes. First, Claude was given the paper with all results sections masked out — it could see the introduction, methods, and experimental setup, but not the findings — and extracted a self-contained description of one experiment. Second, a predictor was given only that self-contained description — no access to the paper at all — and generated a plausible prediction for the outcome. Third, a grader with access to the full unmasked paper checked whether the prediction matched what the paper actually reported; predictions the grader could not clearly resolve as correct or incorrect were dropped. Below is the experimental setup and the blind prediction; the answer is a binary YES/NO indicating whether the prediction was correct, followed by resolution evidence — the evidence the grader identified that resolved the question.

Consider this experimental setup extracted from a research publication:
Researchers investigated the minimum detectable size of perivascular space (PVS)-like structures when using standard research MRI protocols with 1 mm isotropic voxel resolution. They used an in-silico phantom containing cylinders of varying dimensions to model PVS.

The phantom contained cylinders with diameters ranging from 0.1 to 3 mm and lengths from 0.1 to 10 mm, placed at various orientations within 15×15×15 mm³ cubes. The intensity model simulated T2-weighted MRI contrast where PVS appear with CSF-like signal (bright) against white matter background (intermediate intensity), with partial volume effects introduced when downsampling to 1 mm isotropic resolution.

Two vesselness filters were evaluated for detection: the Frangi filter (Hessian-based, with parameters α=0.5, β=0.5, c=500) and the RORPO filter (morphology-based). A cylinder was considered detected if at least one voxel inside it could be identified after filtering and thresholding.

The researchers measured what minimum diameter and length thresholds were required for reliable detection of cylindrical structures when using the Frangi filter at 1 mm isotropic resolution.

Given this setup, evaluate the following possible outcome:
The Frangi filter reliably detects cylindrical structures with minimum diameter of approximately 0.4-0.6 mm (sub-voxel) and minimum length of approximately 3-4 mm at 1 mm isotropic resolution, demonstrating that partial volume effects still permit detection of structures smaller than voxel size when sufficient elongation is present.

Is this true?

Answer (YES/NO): NO